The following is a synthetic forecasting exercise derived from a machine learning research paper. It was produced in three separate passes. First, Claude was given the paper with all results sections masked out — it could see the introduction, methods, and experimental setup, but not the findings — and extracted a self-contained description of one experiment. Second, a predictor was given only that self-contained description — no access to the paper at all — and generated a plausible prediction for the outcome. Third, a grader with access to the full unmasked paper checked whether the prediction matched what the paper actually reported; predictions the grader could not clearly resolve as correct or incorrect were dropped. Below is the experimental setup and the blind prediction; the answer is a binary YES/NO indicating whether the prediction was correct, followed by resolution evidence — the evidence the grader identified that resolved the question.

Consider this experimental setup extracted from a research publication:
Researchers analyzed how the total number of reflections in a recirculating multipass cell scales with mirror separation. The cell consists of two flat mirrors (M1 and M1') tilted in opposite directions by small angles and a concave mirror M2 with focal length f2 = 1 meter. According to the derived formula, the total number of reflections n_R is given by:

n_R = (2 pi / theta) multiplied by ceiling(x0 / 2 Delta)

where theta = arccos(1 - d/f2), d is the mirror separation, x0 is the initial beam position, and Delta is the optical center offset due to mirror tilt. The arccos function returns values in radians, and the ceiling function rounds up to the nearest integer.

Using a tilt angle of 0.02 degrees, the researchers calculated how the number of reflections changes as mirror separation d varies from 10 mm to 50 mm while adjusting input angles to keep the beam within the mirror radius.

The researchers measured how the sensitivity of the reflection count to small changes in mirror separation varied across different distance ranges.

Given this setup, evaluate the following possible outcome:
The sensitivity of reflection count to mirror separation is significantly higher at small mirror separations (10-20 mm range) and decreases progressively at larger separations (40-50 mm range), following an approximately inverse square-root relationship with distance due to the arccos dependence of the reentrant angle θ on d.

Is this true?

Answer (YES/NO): NO